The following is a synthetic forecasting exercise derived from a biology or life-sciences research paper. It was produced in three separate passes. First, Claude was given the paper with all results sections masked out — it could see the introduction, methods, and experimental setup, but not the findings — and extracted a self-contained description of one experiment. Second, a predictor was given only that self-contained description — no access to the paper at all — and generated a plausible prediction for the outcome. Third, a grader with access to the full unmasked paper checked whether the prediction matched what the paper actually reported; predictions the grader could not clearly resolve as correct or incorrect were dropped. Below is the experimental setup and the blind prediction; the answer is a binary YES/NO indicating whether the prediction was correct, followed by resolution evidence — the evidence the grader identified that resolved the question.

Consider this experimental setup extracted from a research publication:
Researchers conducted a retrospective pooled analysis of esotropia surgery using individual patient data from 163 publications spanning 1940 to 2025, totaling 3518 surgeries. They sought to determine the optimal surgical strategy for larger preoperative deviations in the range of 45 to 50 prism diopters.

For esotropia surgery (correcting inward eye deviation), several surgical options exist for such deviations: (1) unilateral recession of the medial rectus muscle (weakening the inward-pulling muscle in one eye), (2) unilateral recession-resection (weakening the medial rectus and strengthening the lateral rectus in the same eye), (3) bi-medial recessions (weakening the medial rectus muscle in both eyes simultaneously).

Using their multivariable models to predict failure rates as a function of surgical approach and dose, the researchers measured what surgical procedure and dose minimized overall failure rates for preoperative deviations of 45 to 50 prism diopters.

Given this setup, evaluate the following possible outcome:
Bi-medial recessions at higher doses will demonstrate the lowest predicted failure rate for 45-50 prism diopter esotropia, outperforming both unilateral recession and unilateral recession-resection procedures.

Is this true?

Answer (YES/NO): YES